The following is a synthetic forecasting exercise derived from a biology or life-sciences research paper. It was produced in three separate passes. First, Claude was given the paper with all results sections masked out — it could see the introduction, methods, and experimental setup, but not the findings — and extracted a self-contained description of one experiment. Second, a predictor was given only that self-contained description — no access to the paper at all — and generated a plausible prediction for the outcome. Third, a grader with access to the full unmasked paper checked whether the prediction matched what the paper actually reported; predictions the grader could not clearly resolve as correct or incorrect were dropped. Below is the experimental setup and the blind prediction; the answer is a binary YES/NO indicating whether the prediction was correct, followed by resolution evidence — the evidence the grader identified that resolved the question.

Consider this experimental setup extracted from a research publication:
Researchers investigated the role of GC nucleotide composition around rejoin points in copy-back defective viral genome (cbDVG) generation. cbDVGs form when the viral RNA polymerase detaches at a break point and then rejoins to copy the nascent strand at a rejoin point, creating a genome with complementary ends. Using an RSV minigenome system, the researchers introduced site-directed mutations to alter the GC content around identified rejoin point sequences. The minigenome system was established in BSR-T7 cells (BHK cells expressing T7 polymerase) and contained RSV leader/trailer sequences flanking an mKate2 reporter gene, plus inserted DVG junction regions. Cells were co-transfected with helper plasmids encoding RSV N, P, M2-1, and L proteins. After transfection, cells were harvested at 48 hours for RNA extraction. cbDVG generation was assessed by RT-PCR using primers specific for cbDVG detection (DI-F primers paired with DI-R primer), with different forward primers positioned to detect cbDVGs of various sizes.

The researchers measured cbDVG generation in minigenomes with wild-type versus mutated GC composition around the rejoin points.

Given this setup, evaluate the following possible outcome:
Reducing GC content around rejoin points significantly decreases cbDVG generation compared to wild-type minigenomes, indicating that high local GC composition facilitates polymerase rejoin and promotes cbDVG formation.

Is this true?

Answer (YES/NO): NO